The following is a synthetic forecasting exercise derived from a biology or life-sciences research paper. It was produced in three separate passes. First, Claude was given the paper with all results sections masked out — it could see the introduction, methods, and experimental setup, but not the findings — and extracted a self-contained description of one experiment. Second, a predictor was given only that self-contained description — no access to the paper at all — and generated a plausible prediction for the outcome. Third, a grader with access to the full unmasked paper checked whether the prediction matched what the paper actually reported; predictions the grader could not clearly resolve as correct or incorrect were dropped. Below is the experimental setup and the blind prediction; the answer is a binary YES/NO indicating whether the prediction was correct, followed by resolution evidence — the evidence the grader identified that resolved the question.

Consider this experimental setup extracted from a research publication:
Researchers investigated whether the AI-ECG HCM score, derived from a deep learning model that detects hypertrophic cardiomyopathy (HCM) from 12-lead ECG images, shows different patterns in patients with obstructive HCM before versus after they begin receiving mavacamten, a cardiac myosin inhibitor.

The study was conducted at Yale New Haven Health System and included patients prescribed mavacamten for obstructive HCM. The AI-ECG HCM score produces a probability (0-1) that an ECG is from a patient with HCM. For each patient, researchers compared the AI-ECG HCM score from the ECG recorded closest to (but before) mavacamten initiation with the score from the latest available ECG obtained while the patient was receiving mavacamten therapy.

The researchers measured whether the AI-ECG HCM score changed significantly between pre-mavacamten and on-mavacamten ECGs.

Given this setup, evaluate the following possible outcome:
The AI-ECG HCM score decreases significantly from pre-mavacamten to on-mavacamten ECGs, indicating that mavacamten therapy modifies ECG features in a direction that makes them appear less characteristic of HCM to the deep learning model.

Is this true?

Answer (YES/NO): YES